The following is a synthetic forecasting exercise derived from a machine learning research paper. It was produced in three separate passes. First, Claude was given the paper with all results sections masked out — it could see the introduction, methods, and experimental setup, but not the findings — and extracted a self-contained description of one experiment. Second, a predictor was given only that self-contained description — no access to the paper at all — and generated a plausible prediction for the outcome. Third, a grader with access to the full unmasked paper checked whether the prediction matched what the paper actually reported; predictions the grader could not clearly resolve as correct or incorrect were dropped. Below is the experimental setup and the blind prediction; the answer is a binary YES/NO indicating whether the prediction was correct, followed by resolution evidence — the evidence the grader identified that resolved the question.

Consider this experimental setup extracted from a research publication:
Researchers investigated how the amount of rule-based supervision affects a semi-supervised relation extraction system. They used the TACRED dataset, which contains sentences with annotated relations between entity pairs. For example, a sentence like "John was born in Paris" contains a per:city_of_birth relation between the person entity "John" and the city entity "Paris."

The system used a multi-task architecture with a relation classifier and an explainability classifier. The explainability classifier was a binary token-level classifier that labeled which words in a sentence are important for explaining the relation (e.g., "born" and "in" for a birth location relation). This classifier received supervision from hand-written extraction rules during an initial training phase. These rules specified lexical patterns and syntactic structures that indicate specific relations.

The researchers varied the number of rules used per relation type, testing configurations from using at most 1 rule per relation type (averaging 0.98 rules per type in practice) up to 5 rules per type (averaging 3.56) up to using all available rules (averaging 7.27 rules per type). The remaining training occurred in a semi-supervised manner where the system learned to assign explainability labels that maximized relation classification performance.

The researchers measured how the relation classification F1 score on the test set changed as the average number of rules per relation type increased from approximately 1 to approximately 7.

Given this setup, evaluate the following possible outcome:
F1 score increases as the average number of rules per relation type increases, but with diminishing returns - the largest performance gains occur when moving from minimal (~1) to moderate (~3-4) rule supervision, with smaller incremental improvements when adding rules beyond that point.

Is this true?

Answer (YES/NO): NO